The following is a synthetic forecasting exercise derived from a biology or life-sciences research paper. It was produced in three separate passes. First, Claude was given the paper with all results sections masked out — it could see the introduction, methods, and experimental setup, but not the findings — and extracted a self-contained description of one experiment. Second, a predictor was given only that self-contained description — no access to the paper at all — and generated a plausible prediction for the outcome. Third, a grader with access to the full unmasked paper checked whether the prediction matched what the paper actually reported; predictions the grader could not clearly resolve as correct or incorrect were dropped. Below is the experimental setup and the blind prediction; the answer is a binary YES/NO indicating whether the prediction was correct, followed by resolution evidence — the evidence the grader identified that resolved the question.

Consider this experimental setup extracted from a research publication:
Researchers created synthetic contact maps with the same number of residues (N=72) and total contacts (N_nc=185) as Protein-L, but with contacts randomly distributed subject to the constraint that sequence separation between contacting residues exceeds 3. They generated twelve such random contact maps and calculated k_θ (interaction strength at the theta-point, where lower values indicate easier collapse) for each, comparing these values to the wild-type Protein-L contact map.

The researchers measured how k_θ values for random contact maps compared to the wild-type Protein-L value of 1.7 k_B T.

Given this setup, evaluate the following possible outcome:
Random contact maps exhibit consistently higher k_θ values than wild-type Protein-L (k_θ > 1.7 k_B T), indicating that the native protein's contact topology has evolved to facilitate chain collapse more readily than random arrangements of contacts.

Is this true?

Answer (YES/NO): NO